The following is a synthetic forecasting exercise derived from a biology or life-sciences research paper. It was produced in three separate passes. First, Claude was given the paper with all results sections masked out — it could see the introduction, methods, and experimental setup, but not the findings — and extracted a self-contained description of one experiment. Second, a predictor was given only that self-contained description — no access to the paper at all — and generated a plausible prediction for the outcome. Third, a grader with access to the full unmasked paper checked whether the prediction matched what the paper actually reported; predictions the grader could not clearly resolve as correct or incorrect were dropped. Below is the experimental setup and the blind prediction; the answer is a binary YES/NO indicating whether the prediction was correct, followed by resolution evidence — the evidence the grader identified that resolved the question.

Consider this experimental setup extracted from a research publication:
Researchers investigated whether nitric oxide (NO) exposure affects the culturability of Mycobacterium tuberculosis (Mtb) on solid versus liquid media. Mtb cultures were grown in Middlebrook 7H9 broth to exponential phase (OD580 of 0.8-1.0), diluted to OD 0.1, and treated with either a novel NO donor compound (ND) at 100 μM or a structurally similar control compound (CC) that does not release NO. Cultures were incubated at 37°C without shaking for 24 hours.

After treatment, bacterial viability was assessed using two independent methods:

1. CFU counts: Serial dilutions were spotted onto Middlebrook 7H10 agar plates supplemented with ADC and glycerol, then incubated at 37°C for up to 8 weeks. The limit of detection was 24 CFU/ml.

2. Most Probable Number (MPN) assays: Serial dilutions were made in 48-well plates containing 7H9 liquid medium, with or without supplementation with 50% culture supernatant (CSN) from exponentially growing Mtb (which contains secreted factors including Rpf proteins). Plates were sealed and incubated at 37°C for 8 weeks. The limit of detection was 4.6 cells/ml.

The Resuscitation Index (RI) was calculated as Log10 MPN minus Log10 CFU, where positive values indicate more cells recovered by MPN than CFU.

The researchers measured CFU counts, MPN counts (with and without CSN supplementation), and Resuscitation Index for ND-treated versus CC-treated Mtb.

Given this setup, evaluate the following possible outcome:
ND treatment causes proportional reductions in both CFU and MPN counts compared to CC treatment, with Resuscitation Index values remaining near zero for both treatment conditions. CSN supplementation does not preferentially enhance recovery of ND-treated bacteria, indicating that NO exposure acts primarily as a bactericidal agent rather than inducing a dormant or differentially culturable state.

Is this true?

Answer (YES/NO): NO